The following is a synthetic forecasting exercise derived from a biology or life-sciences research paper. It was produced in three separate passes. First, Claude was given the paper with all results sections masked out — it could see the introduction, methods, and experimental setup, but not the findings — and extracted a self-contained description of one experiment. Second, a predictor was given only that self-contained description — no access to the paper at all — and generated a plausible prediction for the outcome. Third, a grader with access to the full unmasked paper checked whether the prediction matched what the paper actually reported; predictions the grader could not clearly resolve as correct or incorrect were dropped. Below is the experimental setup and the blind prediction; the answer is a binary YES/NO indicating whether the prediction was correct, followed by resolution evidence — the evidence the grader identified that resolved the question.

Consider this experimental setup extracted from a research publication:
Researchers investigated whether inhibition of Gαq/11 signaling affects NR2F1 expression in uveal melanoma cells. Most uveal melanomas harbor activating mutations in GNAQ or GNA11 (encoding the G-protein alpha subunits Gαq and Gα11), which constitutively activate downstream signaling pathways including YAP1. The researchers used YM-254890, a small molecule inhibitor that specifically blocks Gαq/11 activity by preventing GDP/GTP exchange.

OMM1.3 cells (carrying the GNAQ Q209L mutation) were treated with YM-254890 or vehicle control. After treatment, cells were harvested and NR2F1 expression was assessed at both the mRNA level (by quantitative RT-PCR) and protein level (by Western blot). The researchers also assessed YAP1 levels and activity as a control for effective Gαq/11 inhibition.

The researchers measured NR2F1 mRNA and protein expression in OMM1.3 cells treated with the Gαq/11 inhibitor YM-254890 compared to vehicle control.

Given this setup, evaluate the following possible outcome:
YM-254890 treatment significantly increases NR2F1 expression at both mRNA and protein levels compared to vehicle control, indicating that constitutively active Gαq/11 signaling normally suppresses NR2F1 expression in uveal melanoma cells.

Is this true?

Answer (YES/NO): NO